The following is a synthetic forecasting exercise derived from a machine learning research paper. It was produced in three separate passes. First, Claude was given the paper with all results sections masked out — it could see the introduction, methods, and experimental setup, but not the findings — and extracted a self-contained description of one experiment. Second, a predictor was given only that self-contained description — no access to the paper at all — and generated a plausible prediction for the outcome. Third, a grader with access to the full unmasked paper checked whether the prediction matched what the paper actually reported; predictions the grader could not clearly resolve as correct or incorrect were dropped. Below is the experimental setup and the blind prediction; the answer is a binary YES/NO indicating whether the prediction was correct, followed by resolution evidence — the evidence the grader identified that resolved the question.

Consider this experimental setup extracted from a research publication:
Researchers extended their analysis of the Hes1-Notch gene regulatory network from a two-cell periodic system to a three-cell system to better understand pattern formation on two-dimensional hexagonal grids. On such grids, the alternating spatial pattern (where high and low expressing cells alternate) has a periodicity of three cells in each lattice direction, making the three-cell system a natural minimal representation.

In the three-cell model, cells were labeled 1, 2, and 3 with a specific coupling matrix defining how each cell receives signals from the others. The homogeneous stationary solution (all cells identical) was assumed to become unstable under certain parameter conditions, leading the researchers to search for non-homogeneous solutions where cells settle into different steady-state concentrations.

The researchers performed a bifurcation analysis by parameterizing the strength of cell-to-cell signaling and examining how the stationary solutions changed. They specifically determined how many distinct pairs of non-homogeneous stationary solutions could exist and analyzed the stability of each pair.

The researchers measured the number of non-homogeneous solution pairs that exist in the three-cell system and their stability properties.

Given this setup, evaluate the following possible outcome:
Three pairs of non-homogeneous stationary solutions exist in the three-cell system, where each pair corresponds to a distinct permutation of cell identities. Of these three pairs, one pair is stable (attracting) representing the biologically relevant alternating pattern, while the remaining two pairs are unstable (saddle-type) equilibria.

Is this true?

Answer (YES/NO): NO